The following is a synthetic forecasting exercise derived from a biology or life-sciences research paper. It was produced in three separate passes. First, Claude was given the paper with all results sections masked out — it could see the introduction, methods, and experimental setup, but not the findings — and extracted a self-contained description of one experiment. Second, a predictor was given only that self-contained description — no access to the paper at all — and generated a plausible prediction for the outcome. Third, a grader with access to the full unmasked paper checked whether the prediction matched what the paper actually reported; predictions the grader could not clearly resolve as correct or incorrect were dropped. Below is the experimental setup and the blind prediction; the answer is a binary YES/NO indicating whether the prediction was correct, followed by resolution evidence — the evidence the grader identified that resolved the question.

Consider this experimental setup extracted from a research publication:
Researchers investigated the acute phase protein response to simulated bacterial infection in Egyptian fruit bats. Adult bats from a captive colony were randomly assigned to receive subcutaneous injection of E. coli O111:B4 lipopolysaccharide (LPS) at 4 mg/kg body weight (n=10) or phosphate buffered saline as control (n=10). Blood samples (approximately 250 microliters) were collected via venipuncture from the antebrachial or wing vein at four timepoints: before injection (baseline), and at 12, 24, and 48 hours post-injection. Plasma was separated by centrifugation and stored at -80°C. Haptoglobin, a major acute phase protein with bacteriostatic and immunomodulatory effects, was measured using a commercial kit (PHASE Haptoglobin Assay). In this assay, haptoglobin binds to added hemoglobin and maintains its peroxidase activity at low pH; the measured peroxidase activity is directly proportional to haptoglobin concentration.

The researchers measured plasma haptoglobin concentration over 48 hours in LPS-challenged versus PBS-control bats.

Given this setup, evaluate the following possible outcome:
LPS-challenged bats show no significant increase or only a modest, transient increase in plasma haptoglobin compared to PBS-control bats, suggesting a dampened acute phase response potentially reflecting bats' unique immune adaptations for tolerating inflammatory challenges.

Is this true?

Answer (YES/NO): NO